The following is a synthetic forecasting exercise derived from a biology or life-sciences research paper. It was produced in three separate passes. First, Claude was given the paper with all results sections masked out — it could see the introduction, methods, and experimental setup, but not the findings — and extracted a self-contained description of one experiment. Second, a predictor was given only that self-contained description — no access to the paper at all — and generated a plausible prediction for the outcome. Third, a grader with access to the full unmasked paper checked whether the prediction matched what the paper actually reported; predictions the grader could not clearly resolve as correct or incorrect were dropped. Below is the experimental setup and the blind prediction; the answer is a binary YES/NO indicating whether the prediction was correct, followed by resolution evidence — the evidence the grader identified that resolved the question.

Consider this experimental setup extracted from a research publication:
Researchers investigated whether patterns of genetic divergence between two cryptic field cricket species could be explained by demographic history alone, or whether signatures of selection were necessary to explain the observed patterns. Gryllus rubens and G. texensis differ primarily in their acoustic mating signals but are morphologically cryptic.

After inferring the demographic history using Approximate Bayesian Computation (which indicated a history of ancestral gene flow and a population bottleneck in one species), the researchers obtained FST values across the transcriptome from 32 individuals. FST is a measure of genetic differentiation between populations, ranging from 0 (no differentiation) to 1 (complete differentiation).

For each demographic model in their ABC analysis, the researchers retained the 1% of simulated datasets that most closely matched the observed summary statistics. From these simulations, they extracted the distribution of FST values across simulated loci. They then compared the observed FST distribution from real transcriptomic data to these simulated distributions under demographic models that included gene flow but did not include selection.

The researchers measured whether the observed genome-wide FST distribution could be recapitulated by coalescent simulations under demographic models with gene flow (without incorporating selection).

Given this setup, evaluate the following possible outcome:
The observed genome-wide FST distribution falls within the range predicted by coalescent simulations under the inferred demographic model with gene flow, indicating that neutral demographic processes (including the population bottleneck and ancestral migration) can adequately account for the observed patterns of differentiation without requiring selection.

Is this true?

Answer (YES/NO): YES